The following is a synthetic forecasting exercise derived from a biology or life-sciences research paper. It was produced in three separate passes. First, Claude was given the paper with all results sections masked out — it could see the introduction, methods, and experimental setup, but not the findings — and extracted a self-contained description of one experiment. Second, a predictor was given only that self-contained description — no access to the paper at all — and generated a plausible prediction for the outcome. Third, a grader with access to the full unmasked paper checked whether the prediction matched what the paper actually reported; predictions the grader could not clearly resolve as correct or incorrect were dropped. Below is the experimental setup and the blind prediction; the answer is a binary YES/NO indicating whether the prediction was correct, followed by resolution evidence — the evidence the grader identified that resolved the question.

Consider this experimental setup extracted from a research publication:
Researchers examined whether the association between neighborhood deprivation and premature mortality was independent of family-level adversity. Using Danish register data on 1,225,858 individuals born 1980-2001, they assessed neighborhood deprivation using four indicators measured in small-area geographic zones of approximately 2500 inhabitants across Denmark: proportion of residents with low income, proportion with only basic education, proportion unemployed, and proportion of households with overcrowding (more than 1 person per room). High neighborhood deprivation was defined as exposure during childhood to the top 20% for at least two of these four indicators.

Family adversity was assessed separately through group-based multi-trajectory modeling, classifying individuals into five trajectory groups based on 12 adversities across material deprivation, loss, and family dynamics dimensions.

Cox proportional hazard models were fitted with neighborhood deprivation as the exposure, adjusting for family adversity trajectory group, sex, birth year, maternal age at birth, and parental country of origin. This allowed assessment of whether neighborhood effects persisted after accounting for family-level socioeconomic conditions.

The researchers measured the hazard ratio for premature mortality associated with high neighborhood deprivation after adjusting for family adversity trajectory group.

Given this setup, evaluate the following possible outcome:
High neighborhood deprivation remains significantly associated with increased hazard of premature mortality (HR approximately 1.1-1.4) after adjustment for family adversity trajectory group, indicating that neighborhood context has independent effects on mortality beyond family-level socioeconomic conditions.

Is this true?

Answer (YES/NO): YES